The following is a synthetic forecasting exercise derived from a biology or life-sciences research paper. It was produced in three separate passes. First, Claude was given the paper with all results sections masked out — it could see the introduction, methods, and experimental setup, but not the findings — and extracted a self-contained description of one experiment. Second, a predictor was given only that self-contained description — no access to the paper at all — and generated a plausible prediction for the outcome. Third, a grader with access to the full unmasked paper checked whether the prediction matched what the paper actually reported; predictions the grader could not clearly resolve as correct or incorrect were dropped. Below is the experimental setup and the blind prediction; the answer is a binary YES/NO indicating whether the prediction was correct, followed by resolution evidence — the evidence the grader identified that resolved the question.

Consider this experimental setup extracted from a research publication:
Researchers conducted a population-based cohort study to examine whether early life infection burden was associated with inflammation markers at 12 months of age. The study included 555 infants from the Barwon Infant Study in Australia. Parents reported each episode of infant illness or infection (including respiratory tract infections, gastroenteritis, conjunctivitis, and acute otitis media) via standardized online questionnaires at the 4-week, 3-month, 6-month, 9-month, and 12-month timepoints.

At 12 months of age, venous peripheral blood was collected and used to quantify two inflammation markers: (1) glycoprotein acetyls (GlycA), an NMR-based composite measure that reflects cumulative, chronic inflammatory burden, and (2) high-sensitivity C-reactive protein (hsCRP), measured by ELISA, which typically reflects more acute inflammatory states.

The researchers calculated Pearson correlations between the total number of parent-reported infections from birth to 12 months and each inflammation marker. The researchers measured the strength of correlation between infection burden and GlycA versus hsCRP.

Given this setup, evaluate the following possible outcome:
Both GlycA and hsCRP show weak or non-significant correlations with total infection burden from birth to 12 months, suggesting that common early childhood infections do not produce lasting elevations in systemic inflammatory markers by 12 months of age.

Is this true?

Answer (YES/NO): NO